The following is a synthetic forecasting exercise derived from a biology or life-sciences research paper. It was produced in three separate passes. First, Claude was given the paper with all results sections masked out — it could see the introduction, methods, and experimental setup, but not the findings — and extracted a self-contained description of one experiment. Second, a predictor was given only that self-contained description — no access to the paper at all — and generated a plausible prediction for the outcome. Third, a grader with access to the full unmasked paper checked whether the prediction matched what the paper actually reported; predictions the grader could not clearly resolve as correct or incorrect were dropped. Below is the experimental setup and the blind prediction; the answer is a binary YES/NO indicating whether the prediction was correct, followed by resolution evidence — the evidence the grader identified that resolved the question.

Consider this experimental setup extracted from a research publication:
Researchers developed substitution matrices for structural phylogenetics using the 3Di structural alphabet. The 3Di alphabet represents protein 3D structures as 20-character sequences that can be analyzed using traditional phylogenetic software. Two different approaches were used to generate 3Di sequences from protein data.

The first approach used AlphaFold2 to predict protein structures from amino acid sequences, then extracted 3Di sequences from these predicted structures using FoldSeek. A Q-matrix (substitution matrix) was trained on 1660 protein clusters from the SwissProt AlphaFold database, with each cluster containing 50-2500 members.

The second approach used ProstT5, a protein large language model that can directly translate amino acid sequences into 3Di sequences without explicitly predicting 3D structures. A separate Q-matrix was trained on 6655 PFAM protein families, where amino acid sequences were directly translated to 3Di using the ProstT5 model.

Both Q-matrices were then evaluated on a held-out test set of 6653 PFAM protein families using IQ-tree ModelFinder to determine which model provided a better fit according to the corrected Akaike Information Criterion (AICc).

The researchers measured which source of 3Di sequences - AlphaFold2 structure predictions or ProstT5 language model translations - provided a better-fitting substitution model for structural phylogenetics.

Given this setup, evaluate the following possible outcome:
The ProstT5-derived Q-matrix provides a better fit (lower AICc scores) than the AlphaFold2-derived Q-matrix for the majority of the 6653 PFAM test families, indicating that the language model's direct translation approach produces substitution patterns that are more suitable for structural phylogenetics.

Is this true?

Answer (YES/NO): NO